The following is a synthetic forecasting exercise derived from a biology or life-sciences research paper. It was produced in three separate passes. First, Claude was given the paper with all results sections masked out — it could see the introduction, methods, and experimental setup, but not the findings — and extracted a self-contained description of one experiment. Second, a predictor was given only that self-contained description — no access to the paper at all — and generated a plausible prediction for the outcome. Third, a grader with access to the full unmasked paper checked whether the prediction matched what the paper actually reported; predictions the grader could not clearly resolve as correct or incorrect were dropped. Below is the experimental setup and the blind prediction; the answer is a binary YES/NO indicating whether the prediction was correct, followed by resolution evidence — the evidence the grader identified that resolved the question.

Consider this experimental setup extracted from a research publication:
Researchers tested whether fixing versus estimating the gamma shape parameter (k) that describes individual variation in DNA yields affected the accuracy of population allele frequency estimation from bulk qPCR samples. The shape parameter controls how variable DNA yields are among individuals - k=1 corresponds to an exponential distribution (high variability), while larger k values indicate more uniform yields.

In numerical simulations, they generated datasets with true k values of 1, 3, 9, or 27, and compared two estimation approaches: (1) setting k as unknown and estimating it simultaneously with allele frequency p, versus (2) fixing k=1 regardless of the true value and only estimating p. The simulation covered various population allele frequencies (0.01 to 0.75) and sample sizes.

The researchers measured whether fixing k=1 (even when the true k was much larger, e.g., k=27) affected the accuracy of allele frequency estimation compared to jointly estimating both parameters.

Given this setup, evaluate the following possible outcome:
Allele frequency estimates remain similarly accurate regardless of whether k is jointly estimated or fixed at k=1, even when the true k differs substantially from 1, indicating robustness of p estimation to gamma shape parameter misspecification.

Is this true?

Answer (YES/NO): YES